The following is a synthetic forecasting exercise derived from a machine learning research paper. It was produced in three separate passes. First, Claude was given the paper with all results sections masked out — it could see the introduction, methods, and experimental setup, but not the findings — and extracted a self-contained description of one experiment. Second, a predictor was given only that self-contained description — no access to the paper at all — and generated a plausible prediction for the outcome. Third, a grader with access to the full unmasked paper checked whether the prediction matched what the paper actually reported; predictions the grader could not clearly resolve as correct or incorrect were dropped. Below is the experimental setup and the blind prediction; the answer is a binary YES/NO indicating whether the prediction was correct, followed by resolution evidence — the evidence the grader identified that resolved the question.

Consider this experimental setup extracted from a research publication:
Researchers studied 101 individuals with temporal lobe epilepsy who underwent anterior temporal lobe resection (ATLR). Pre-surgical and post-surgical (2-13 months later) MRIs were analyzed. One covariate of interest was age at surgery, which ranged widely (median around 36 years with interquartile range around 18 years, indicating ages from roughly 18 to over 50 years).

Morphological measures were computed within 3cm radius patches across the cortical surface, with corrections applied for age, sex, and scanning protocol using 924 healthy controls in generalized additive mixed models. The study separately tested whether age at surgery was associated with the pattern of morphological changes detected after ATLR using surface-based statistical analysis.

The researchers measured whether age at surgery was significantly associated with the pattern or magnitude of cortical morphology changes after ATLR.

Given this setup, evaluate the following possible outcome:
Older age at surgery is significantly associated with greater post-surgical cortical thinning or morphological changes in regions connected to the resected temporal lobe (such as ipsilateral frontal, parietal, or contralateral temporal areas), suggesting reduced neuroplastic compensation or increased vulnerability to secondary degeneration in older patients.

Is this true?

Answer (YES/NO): NO